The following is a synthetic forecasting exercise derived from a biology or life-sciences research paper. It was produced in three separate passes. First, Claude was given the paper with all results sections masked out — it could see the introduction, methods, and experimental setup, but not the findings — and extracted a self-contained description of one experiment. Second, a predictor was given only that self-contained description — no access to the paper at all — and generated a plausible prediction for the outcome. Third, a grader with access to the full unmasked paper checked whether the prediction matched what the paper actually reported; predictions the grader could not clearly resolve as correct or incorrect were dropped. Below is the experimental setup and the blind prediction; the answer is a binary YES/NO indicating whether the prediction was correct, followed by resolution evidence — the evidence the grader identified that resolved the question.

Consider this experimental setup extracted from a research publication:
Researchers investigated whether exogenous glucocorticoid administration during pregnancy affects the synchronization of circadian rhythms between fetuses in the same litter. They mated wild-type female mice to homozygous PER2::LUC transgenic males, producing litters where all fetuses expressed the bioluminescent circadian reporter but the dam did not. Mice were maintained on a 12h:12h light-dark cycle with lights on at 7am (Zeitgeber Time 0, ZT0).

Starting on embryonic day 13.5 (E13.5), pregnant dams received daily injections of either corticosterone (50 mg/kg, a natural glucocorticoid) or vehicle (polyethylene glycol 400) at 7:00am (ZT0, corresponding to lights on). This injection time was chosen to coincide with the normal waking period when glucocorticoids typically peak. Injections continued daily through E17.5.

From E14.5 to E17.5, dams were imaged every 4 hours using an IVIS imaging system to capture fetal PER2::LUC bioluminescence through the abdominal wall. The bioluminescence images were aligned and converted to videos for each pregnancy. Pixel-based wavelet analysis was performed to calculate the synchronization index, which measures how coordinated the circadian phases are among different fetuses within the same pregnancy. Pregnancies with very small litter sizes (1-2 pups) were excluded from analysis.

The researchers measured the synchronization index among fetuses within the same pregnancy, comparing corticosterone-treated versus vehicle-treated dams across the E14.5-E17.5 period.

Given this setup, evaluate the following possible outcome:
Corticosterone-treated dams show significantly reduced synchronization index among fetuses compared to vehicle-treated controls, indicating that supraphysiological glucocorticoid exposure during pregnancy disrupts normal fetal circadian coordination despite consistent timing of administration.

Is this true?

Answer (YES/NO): NO